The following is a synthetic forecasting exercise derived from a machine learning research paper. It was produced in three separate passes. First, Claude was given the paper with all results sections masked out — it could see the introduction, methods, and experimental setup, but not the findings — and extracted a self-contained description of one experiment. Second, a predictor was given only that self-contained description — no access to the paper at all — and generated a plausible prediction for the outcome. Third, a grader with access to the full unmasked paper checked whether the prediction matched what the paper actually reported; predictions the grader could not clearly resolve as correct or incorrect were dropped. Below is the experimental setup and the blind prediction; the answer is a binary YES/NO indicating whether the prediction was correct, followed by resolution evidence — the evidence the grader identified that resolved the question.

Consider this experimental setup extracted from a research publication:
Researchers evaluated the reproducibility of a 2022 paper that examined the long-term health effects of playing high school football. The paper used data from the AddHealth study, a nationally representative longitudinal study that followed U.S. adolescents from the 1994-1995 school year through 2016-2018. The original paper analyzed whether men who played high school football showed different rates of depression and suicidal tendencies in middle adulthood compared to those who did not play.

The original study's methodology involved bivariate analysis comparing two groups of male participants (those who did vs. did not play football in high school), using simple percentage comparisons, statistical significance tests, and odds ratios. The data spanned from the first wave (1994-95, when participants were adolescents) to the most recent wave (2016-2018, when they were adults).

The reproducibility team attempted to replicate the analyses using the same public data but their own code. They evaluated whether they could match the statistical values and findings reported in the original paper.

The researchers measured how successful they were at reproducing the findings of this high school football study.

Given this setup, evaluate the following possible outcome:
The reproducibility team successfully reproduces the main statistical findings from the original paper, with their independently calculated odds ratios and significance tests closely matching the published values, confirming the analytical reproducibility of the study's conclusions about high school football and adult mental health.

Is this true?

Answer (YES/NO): YES